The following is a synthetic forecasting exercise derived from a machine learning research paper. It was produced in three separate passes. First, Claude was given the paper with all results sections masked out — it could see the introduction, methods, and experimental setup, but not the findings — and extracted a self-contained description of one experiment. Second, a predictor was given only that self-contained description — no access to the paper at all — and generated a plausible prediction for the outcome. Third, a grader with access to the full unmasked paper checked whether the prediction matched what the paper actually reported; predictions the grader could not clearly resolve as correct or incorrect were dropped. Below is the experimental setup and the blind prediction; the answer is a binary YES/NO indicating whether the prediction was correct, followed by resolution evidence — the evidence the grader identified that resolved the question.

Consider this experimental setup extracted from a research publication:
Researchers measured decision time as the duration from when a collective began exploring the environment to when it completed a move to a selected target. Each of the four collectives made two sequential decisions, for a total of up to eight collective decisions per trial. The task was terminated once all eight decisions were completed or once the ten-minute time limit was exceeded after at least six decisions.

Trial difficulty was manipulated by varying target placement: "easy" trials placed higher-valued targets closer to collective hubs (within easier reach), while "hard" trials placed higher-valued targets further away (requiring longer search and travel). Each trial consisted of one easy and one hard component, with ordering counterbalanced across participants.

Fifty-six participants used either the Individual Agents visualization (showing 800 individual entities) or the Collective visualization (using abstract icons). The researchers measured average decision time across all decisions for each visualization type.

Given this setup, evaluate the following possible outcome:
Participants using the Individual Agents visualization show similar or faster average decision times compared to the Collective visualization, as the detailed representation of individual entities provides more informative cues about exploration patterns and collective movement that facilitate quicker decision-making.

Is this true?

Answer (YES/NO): NO